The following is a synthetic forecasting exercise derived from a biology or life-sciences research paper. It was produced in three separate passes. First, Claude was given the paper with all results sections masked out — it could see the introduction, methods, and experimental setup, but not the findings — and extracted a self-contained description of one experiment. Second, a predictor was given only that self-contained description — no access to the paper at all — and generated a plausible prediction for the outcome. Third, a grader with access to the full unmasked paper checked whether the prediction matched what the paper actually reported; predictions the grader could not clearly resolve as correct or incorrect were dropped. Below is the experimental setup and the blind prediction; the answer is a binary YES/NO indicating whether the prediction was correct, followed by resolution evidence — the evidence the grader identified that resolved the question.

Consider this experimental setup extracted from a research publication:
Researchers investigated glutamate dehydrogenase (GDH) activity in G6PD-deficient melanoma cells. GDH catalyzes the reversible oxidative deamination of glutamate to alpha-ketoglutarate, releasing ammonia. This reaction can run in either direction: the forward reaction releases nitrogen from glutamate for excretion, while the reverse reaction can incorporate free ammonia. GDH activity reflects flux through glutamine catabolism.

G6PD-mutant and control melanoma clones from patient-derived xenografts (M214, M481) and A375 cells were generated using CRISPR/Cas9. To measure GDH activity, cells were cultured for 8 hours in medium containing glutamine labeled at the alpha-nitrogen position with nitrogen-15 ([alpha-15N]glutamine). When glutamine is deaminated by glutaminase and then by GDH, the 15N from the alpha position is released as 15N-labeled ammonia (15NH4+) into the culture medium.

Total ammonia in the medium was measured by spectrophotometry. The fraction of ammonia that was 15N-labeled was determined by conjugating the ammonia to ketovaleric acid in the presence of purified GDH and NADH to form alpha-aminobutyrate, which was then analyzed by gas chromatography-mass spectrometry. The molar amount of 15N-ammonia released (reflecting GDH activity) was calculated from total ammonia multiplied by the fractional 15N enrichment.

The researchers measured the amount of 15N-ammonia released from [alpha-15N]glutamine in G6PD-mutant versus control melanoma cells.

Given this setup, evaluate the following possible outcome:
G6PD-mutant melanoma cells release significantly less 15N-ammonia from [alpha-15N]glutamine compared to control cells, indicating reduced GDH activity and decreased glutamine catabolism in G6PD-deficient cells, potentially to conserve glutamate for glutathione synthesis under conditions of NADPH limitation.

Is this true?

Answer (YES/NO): NO